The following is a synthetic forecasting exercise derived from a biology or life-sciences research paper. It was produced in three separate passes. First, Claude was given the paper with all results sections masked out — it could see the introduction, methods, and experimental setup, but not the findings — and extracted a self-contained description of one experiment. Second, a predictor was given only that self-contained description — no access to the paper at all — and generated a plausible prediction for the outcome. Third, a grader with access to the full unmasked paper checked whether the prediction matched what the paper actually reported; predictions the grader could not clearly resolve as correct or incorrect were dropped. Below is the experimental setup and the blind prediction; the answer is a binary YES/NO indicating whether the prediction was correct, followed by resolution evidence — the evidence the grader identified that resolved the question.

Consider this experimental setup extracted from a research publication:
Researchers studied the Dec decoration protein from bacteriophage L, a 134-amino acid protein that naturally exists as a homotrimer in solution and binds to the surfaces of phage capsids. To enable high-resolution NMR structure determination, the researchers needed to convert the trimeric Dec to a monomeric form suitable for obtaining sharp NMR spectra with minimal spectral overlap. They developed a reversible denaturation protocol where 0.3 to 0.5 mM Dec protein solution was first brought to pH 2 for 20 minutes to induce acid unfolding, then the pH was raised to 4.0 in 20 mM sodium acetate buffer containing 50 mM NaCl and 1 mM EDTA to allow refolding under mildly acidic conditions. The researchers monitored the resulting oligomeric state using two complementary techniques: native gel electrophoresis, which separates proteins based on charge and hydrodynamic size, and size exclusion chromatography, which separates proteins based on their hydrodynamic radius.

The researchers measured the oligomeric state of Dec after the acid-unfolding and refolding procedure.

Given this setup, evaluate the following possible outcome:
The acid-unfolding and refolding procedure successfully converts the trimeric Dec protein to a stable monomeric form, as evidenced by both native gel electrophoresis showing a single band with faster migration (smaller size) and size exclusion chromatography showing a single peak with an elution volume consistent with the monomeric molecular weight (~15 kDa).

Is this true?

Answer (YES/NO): YES